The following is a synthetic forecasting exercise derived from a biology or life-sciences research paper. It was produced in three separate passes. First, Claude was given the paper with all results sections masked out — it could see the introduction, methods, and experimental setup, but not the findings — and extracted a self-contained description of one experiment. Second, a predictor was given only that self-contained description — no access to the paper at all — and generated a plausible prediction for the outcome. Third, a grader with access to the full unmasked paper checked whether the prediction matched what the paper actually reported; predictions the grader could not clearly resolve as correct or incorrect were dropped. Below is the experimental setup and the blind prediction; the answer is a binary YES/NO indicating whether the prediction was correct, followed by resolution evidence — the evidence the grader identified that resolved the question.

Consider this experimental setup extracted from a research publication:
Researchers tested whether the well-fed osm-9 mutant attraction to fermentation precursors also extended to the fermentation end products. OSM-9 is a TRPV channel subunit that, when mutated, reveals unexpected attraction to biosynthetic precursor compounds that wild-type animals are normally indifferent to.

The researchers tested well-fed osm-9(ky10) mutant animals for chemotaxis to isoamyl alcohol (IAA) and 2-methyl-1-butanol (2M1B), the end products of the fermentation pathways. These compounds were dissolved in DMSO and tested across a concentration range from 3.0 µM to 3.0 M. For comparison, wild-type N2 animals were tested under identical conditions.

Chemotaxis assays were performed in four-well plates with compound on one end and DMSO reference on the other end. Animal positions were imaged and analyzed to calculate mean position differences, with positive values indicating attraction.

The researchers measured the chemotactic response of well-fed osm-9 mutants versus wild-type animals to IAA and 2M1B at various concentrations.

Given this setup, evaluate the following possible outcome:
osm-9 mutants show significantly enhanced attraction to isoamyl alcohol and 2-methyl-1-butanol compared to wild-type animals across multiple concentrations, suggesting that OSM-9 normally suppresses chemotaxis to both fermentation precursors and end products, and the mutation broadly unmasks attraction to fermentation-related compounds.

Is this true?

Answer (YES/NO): NO